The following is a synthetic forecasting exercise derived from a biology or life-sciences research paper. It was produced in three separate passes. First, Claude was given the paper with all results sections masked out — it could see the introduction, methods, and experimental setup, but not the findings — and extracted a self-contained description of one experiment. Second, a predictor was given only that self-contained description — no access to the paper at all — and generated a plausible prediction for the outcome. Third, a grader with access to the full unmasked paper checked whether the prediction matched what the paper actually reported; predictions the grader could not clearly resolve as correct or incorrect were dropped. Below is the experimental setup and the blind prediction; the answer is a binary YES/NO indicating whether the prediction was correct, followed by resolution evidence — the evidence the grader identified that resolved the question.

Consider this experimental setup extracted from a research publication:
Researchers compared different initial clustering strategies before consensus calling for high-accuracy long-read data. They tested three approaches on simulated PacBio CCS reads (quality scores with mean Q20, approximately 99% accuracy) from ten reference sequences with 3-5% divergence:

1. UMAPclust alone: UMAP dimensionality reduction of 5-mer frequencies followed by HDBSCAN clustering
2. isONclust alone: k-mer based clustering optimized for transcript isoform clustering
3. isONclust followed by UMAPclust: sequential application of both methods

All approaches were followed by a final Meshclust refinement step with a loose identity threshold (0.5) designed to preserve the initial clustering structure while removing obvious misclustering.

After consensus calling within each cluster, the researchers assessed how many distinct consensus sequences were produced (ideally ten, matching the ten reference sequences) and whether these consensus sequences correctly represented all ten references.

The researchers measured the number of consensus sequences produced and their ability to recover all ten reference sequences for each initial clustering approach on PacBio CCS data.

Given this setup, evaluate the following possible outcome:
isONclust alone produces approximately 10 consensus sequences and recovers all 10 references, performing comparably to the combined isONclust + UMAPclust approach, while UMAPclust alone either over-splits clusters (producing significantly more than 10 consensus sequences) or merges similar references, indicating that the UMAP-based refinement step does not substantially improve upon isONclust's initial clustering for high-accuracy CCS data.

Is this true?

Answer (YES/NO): NO